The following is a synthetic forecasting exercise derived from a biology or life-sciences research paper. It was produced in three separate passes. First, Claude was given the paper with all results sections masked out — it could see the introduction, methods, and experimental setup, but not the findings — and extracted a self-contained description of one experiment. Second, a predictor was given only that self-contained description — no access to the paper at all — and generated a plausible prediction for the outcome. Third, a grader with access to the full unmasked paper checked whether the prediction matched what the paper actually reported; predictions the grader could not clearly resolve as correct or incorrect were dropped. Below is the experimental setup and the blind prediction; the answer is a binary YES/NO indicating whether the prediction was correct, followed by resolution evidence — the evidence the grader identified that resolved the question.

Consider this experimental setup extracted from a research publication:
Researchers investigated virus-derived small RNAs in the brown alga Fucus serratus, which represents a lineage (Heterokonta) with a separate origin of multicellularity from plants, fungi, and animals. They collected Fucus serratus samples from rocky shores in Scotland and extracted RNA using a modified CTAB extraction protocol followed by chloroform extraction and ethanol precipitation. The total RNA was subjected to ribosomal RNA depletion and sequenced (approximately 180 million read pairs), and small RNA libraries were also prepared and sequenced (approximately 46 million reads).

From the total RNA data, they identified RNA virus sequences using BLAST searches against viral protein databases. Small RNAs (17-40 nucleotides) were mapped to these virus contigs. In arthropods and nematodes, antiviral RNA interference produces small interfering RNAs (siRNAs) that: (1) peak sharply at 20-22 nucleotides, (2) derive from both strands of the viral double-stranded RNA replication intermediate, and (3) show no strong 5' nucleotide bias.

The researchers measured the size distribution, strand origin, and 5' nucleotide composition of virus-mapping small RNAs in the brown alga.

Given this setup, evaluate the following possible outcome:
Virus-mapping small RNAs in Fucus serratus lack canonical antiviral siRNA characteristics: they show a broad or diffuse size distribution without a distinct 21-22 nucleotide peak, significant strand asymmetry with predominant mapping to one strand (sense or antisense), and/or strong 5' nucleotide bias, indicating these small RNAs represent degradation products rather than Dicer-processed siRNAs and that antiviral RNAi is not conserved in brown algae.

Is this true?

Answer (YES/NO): NO